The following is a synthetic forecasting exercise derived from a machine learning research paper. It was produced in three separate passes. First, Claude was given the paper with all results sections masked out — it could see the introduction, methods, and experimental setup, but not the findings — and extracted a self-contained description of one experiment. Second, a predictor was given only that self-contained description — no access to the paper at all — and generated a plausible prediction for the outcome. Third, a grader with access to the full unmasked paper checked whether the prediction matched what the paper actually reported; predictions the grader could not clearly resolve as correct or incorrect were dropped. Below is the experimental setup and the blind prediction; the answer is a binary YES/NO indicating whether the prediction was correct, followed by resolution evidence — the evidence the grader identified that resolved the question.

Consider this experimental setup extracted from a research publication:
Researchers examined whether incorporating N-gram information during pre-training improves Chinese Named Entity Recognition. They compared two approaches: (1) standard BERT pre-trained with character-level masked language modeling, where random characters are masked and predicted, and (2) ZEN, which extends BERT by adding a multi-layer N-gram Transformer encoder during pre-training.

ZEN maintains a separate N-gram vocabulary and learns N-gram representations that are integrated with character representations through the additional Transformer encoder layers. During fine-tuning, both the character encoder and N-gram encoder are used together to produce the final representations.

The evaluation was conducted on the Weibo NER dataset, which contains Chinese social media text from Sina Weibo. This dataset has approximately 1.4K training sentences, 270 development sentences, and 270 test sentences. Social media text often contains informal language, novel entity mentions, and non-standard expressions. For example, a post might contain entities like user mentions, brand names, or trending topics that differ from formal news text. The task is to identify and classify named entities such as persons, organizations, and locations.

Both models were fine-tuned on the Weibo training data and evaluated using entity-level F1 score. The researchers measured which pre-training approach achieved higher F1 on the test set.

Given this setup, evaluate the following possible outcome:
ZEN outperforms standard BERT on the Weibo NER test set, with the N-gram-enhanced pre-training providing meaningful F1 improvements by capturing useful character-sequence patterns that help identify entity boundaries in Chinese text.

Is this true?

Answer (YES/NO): NO